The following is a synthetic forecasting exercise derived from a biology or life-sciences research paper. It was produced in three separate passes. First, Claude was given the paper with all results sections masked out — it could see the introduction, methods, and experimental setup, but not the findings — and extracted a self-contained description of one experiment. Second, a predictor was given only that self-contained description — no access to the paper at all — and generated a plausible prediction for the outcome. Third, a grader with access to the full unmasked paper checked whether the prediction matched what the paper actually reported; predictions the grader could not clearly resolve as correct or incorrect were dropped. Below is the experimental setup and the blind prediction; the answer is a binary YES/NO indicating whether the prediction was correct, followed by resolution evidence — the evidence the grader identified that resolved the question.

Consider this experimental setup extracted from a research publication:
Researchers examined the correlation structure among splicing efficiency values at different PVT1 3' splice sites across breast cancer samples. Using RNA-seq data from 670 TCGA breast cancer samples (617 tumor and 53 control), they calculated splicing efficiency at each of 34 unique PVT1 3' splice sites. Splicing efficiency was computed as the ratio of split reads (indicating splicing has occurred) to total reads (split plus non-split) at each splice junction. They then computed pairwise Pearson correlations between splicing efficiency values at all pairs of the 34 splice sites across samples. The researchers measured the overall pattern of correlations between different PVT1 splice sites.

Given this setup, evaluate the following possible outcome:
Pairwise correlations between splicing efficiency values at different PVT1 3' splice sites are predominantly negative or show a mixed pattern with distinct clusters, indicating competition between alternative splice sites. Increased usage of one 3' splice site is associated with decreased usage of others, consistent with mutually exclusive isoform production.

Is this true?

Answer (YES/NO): NO